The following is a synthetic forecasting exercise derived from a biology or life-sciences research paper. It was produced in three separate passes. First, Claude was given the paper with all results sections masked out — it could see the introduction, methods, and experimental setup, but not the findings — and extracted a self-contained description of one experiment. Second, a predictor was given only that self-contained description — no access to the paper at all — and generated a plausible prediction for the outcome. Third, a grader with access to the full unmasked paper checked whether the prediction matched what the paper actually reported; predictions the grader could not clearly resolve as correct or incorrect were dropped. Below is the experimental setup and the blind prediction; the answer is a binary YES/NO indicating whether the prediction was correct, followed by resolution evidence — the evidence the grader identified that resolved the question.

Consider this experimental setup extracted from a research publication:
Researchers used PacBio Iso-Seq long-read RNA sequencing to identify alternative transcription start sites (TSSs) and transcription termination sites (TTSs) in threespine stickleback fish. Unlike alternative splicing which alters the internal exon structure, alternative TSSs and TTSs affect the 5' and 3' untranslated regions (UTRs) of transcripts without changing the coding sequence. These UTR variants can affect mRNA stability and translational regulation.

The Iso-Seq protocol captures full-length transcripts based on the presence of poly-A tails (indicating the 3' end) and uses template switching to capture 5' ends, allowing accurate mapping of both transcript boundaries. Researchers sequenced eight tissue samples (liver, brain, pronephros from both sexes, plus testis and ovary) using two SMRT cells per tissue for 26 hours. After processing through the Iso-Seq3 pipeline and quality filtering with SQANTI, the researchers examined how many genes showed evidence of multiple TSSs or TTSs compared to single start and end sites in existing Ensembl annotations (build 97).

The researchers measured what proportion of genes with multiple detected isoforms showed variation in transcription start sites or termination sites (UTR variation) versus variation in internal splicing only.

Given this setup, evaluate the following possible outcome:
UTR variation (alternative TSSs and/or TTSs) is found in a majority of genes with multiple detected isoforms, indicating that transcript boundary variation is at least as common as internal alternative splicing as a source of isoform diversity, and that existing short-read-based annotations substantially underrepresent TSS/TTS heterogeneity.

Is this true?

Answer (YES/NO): NO